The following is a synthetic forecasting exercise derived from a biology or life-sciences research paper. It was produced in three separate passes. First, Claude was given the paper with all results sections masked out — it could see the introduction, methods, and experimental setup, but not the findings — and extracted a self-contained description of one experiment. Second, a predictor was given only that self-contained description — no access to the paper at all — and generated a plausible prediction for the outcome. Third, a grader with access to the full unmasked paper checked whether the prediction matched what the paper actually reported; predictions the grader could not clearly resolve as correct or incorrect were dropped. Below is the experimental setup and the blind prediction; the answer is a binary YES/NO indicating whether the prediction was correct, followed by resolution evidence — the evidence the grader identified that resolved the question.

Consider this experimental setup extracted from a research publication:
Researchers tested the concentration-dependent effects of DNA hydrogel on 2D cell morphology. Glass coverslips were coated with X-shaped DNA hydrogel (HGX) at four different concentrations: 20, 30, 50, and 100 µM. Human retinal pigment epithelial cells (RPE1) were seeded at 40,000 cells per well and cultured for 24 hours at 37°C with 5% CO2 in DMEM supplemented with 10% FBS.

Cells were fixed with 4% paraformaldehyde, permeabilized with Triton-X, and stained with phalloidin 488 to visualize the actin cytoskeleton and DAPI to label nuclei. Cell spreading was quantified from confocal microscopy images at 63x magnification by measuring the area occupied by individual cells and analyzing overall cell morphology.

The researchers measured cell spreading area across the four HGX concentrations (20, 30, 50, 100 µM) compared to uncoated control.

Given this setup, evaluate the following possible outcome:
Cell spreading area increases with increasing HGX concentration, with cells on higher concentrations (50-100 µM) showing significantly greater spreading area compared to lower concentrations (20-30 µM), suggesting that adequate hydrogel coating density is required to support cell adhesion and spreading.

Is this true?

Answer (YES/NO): NO